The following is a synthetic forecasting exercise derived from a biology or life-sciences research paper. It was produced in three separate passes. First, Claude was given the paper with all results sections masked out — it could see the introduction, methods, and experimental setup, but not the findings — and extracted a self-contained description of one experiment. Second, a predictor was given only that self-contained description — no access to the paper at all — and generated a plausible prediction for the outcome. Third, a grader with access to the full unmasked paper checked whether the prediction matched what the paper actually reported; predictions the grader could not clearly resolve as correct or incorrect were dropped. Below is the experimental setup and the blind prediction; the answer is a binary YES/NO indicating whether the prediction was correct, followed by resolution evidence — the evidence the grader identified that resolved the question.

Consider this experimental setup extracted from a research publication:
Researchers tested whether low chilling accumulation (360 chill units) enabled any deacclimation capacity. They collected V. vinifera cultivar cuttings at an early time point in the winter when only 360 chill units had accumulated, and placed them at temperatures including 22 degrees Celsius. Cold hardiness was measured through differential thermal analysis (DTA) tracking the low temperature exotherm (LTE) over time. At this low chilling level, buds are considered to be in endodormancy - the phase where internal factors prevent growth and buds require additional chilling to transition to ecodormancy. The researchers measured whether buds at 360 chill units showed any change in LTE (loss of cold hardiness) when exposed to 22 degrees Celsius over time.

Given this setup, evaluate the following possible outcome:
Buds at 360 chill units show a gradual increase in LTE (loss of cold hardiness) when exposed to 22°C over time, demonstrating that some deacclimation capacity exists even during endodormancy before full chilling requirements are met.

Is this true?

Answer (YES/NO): NO